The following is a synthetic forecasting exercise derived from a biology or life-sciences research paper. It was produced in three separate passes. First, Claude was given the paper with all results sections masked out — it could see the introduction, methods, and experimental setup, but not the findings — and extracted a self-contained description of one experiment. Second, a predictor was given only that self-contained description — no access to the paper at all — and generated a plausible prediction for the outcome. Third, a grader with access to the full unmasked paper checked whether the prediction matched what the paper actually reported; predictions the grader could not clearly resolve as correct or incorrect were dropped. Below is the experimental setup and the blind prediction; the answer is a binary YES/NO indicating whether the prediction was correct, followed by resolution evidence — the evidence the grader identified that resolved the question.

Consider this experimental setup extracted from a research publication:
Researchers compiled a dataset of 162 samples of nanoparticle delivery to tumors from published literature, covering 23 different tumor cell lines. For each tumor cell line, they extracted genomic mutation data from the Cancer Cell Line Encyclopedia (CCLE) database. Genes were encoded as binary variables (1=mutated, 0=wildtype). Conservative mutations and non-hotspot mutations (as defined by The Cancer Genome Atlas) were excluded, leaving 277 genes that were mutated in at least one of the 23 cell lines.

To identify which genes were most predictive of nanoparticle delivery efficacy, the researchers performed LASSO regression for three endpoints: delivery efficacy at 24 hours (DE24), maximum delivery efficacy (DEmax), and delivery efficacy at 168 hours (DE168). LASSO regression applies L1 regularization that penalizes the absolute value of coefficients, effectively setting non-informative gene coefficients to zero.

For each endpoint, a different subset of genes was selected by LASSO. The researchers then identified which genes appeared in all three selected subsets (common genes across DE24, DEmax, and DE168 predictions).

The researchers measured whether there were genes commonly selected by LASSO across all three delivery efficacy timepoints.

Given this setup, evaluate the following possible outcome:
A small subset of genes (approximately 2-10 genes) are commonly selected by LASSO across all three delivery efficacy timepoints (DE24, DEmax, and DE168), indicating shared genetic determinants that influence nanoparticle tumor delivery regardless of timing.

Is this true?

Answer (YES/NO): NO